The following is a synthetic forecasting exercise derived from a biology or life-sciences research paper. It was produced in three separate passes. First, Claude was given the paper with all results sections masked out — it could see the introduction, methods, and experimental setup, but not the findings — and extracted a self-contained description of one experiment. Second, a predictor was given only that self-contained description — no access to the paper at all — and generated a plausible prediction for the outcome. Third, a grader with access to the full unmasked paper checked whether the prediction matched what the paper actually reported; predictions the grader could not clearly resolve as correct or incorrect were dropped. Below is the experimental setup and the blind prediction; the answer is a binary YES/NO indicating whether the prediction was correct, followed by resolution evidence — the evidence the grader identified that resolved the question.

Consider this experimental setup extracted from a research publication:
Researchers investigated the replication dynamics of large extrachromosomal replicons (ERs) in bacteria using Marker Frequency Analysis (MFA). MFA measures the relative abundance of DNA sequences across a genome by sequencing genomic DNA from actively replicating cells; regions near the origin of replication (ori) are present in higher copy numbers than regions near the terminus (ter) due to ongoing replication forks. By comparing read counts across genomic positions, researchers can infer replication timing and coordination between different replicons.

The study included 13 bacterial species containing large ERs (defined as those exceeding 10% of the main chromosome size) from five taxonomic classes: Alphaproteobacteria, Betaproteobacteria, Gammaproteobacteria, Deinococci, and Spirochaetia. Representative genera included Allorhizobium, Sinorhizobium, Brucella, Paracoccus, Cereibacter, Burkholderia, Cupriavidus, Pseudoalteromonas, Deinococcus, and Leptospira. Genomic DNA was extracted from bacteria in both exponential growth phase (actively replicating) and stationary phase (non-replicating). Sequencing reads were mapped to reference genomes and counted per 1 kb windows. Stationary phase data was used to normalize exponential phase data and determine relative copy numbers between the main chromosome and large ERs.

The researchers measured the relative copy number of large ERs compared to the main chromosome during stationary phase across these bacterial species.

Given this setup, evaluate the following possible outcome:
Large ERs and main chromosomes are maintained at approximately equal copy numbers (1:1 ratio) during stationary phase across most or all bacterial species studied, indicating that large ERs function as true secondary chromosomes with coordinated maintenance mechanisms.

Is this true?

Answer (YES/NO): YES